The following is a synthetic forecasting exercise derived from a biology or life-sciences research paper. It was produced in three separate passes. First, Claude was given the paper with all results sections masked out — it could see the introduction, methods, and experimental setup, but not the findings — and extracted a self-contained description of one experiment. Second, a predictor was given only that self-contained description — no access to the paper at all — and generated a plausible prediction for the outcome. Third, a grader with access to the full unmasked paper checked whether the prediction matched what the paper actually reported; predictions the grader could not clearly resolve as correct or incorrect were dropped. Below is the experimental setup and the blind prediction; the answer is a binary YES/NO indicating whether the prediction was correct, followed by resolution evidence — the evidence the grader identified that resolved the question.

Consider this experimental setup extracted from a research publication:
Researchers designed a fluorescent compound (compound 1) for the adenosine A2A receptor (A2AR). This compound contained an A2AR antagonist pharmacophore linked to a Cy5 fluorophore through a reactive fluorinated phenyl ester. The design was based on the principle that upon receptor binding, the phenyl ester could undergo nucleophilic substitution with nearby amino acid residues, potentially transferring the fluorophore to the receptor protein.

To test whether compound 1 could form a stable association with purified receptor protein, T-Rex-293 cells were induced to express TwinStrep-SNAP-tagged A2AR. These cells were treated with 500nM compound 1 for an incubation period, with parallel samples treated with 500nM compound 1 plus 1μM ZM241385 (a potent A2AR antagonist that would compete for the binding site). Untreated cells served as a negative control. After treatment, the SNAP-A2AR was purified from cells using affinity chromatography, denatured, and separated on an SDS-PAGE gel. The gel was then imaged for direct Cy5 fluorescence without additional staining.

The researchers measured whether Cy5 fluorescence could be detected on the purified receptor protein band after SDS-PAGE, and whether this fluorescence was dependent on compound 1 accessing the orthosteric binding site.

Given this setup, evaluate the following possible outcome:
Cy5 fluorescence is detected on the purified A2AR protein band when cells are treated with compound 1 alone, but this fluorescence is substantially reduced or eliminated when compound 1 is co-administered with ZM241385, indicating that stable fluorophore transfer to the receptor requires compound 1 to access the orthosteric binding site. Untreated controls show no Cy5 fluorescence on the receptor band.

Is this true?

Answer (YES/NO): YES